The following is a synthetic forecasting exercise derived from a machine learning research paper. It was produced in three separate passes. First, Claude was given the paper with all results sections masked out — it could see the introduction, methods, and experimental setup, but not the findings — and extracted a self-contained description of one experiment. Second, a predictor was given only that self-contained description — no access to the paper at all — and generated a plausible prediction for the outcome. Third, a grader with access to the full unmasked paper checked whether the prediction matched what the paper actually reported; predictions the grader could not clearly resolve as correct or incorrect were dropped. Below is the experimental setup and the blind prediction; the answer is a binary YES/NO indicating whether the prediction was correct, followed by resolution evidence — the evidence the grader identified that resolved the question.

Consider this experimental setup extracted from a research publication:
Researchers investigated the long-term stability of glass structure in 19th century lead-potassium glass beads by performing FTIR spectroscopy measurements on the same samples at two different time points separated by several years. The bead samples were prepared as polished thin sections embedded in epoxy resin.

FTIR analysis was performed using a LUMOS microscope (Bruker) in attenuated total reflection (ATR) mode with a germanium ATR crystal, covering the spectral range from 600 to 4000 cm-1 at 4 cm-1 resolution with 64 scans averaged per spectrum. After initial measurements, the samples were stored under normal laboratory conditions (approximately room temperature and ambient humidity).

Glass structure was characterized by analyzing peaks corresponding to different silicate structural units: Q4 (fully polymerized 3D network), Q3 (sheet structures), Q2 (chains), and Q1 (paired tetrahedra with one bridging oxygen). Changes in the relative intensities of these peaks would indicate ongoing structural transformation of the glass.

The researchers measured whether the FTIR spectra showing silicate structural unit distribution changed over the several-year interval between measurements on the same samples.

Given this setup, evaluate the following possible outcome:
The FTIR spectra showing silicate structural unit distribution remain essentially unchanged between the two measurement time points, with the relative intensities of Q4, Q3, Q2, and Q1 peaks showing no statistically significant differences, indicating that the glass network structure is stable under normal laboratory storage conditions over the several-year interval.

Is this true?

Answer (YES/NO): NO